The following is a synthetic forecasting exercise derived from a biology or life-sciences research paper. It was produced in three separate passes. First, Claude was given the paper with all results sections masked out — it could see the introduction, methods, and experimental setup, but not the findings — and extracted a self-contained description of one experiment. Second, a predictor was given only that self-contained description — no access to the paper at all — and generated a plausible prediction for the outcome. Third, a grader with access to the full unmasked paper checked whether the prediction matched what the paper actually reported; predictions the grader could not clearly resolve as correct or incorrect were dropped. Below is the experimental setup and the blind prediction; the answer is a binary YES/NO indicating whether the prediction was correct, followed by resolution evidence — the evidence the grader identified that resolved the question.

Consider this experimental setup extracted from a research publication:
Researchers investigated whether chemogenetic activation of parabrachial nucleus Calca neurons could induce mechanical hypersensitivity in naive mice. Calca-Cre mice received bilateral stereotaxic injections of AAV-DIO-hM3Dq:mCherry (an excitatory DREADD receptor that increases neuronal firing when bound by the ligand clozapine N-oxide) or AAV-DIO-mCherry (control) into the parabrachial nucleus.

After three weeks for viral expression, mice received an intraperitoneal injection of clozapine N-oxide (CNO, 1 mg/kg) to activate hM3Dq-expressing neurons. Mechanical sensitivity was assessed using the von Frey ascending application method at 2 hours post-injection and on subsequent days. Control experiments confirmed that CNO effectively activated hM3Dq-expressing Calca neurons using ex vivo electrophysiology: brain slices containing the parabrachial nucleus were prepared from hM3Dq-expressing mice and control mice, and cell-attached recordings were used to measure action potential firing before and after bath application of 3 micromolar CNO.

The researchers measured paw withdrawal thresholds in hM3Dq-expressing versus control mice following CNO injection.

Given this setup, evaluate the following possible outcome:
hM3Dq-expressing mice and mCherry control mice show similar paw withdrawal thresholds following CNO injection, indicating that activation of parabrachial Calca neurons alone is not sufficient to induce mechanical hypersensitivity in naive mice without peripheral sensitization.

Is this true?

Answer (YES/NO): NO